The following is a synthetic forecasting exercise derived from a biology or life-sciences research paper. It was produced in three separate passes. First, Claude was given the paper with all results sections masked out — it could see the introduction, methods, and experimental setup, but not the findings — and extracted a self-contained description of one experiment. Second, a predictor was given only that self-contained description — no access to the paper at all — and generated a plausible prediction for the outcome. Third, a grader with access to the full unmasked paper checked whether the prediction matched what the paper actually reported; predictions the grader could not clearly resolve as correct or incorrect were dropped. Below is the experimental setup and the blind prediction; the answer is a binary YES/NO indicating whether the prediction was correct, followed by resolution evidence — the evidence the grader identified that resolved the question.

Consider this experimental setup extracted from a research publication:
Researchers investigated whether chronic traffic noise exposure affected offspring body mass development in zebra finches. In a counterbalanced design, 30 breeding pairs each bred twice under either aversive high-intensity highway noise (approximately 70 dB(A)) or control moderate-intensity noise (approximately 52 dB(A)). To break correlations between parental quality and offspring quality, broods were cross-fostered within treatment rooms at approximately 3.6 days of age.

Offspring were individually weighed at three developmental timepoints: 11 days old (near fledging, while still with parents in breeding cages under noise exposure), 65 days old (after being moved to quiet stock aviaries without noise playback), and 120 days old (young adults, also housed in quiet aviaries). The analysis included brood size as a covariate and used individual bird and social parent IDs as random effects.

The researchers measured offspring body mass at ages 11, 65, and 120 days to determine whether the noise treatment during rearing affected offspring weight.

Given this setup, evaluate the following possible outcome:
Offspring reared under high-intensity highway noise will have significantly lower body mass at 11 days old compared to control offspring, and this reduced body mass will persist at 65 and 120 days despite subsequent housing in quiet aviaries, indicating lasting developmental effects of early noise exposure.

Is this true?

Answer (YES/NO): NO